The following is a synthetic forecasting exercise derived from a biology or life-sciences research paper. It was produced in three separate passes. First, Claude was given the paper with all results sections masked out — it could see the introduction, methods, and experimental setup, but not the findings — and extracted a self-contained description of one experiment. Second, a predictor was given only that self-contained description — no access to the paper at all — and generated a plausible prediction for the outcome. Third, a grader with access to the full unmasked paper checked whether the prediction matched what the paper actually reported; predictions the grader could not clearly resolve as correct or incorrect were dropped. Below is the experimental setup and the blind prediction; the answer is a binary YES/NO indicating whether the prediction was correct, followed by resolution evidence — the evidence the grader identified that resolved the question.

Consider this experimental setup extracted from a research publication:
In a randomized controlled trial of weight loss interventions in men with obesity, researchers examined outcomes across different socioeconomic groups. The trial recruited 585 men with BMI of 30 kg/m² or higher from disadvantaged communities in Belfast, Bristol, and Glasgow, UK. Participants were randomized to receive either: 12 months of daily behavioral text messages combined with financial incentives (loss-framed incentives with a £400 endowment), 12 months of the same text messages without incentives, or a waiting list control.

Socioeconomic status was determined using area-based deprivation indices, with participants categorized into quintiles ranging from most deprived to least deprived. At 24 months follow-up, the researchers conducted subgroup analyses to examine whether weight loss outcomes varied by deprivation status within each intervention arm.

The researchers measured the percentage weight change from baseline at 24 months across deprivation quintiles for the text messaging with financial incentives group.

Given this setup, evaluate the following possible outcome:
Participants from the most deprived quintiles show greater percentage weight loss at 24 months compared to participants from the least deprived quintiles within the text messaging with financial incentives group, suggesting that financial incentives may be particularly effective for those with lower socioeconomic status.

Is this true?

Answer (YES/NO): YES